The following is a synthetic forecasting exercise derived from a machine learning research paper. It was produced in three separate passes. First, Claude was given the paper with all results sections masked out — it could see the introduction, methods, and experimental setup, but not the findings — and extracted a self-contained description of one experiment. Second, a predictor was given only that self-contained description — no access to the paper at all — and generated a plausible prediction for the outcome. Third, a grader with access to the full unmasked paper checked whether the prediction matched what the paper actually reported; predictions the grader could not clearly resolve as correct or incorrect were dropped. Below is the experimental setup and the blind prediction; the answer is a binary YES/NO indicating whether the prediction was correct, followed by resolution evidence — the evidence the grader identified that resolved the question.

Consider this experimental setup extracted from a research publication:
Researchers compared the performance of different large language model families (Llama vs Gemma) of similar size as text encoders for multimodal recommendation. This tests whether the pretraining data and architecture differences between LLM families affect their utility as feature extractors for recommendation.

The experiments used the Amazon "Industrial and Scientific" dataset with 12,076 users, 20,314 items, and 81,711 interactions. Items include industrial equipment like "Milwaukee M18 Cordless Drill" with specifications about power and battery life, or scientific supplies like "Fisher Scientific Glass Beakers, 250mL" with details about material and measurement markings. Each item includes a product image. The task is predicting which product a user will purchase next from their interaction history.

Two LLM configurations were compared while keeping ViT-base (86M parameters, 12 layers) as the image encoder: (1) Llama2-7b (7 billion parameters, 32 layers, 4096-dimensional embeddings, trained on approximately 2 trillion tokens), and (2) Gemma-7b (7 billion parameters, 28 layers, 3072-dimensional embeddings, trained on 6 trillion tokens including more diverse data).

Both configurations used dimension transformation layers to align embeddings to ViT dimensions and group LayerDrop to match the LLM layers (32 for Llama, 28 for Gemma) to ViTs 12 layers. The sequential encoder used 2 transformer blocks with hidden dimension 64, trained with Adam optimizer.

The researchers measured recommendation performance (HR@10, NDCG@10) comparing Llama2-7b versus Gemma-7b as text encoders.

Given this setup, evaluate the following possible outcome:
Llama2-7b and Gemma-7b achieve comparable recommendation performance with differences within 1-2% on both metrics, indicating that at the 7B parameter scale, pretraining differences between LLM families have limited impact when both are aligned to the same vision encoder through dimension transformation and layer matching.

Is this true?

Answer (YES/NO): NO